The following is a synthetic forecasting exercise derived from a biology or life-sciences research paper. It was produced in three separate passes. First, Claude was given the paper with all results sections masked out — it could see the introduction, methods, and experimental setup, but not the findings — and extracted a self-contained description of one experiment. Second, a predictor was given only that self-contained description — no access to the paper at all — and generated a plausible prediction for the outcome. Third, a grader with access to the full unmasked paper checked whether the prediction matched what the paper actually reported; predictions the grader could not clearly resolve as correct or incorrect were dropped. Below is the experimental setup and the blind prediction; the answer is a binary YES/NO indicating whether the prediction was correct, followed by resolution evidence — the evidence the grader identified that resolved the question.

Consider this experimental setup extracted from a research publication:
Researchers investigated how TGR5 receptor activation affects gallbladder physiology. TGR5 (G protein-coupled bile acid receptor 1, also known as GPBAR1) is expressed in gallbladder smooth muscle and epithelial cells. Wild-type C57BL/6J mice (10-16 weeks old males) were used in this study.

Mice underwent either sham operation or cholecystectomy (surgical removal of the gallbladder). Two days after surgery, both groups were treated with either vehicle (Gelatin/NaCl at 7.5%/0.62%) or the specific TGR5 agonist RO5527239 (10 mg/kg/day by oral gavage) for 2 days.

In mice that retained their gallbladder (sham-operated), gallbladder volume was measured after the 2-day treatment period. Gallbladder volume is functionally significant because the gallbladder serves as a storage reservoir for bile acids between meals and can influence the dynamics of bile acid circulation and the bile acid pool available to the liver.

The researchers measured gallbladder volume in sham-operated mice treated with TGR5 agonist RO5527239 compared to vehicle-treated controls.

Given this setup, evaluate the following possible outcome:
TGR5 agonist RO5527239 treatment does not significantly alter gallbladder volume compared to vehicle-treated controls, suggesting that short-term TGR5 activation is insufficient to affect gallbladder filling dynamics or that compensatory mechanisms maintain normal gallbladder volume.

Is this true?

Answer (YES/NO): NO